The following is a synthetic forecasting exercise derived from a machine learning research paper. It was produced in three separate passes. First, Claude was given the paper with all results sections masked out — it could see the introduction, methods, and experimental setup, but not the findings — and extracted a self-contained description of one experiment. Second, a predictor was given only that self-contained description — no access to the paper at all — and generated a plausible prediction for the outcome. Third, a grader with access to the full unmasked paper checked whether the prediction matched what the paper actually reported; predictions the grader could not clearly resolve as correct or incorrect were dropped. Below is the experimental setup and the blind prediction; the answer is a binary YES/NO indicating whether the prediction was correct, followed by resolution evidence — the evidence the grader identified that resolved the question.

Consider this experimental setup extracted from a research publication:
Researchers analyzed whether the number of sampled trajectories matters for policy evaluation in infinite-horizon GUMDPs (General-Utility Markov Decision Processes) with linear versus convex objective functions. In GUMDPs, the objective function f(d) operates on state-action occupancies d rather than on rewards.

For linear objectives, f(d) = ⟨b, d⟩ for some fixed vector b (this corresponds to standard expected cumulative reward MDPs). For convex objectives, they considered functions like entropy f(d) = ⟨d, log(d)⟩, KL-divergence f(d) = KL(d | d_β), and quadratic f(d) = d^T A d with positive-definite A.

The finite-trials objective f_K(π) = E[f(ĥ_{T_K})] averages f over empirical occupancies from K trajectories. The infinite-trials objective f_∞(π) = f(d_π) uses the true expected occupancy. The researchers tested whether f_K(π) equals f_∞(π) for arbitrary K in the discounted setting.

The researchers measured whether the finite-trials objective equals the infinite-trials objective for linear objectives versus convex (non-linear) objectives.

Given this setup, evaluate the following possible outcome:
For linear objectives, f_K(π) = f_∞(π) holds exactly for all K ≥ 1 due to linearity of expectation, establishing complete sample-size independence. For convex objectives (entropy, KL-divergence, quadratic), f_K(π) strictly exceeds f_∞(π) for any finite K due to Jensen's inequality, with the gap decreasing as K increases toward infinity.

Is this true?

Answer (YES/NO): YES